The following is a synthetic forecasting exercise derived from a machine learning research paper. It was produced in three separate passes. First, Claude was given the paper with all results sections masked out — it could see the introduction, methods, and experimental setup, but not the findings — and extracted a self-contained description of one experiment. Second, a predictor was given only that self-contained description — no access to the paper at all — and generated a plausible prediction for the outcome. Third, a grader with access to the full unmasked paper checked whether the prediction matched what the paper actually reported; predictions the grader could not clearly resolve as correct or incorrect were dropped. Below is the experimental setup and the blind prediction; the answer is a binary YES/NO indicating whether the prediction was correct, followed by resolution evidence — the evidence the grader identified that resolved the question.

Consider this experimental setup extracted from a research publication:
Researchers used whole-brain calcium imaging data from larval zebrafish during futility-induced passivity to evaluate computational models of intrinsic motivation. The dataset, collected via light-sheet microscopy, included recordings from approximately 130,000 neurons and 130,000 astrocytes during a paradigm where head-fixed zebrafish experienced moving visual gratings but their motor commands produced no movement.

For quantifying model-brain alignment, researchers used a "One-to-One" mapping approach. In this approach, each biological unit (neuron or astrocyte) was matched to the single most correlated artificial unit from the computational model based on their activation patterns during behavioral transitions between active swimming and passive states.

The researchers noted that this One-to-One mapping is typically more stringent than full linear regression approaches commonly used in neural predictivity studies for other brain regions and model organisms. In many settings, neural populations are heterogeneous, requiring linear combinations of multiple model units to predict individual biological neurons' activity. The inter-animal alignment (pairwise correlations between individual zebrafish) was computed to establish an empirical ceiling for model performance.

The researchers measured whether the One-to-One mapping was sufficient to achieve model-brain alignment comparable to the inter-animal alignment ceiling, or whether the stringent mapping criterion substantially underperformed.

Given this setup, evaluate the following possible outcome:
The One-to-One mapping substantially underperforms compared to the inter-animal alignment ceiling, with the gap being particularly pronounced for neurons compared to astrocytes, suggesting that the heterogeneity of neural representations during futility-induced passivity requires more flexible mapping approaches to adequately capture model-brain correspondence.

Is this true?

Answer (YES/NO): NO